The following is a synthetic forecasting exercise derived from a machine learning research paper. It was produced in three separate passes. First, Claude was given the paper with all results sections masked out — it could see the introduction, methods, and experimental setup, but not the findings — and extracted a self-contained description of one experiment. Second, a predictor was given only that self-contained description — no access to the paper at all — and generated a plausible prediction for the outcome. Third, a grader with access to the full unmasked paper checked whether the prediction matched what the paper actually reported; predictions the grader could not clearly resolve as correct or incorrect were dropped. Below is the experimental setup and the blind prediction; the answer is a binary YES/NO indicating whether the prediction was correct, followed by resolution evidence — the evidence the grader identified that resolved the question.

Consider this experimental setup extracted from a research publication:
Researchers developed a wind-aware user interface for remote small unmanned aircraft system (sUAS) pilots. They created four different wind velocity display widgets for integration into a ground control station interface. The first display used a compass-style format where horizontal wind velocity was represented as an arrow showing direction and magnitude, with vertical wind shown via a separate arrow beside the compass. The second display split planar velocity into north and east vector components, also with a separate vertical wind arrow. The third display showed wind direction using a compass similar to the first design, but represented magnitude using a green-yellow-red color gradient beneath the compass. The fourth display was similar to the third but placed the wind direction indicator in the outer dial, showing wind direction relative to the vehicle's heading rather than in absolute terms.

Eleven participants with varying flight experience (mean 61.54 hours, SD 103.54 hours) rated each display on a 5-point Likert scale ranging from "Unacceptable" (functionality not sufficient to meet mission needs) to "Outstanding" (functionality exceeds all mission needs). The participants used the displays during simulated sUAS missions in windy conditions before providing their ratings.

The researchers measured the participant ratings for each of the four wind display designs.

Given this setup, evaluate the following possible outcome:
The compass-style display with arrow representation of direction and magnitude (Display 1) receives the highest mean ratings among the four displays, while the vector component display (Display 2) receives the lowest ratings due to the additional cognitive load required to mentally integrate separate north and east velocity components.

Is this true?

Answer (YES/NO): NO